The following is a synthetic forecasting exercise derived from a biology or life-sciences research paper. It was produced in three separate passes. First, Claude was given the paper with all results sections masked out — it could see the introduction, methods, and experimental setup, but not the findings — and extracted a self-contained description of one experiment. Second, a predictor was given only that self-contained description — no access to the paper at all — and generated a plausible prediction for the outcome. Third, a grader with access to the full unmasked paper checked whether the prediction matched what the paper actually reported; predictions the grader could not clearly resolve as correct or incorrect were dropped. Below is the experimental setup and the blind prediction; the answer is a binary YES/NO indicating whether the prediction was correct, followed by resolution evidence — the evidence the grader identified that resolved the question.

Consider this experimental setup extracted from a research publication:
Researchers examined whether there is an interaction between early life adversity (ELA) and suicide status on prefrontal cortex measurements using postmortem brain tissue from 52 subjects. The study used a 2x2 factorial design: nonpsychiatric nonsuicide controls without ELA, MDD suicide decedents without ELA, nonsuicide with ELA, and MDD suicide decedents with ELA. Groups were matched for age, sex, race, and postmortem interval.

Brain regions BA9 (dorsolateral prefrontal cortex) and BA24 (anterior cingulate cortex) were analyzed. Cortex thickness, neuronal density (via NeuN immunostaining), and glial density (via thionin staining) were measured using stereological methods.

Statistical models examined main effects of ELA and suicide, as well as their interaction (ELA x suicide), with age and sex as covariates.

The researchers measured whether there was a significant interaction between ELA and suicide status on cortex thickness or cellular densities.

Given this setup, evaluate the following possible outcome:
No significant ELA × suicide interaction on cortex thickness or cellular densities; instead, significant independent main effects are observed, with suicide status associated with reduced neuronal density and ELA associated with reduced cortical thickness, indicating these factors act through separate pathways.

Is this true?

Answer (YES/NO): NO